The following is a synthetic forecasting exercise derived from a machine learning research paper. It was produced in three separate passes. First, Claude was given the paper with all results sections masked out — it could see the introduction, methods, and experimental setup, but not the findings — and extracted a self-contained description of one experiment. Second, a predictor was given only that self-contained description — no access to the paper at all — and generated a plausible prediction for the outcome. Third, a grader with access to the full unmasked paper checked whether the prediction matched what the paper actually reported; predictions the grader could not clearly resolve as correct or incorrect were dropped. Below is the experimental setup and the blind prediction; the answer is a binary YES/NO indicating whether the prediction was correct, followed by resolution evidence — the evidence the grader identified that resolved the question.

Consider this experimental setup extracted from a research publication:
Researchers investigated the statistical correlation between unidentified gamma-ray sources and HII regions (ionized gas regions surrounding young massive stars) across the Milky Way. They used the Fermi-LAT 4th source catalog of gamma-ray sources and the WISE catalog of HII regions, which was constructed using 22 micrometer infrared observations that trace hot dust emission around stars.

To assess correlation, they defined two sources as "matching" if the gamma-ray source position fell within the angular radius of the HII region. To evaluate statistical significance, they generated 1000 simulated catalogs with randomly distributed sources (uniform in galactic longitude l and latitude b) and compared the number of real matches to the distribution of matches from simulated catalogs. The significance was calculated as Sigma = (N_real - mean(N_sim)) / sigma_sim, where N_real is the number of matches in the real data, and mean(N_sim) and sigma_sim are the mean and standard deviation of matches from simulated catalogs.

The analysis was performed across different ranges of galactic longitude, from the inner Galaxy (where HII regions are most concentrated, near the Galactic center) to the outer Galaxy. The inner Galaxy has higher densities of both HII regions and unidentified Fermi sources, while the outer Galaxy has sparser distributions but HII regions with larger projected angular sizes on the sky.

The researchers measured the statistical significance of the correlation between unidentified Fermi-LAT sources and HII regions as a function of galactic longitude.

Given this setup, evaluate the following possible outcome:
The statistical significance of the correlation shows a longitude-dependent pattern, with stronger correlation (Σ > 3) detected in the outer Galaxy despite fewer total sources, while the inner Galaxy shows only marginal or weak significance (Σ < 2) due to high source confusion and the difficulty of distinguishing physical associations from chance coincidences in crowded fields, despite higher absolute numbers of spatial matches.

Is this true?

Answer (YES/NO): NO